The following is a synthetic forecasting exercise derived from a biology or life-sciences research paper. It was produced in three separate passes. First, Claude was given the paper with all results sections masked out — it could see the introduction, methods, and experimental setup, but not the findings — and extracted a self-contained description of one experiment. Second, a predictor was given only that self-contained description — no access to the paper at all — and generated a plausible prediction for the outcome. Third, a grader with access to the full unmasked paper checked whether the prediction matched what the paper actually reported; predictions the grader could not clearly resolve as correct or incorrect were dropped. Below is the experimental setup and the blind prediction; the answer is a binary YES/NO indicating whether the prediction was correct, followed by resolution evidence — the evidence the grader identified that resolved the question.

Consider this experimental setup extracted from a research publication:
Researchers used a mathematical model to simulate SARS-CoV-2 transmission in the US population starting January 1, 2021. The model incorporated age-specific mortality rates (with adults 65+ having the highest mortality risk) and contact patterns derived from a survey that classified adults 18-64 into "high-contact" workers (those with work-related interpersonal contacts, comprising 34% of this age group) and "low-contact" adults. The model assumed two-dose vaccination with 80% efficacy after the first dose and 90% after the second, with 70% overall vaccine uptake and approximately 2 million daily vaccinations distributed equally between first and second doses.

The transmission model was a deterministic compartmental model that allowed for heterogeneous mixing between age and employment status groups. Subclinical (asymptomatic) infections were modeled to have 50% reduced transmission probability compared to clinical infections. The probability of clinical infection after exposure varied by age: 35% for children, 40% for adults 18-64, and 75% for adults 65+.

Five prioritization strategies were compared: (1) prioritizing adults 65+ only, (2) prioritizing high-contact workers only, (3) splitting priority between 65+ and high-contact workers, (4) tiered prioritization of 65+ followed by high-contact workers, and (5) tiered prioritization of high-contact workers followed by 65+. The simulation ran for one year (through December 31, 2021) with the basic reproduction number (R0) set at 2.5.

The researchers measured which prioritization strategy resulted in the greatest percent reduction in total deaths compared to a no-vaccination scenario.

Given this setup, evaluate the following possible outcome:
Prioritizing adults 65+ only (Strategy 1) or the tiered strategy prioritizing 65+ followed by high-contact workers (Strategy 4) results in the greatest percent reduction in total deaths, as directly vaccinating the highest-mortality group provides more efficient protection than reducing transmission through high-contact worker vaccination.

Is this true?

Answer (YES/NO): YES